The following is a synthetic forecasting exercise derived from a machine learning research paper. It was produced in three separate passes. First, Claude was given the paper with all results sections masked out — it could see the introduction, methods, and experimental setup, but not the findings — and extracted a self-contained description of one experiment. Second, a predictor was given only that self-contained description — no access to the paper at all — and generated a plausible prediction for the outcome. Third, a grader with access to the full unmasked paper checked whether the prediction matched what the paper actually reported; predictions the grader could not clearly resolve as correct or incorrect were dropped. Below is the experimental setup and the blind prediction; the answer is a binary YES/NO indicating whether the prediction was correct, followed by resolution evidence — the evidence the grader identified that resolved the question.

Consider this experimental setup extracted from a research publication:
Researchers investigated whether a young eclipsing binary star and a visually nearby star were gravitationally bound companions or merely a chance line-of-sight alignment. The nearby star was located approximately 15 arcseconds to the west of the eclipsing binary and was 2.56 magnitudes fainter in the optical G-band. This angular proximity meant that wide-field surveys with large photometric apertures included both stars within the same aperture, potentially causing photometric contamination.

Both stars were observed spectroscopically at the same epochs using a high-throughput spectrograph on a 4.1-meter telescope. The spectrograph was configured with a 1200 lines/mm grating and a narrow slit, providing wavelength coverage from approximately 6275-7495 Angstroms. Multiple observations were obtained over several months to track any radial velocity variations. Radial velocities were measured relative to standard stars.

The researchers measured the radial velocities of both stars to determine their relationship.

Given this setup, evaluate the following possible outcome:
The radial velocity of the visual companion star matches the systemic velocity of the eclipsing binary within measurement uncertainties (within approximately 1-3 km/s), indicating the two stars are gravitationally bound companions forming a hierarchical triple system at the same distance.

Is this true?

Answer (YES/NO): NO